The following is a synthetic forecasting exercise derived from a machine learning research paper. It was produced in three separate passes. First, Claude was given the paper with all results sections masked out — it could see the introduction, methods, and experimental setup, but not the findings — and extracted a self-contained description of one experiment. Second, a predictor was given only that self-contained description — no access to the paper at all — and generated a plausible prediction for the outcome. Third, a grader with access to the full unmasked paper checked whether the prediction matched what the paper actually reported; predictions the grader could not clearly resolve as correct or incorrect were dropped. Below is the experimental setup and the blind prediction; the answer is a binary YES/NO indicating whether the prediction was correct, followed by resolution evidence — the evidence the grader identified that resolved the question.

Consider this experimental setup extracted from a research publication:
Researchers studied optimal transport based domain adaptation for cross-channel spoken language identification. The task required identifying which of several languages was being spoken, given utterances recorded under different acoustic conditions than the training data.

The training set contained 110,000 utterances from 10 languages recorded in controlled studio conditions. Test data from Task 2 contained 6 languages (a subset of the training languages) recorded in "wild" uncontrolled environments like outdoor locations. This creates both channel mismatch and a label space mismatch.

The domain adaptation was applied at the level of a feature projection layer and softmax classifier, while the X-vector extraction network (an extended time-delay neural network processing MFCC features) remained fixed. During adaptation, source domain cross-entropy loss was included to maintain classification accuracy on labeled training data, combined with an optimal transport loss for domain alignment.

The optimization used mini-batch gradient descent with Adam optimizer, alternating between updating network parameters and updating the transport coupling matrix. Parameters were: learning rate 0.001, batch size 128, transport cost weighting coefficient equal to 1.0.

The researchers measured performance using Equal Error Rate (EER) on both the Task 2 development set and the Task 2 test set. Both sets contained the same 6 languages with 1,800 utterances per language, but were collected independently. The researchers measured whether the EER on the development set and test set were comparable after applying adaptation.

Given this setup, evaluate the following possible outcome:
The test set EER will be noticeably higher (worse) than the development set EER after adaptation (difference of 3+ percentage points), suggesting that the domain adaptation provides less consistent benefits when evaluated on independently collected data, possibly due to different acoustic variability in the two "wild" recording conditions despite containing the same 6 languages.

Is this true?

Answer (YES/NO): NO